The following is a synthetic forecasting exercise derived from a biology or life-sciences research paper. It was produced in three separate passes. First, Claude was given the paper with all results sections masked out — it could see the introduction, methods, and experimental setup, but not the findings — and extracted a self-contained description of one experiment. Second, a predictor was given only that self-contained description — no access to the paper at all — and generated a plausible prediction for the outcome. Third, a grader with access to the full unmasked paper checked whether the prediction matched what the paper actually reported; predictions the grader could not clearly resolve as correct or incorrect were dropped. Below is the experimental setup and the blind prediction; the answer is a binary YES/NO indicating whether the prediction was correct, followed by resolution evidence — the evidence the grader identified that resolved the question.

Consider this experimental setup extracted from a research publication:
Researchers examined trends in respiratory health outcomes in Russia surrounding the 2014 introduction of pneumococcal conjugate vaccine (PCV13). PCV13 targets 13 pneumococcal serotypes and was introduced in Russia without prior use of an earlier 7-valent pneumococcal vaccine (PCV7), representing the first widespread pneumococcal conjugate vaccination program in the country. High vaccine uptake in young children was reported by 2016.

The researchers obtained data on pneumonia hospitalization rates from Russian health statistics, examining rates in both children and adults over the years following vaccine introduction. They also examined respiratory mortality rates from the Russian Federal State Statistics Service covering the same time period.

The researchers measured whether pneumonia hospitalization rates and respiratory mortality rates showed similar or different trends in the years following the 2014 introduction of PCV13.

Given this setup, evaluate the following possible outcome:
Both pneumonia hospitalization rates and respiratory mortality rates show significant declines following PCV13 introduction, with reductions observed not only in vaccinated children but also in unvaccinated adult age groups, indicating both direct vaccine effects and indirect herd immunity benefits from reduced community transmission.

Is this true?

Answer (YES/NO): NO